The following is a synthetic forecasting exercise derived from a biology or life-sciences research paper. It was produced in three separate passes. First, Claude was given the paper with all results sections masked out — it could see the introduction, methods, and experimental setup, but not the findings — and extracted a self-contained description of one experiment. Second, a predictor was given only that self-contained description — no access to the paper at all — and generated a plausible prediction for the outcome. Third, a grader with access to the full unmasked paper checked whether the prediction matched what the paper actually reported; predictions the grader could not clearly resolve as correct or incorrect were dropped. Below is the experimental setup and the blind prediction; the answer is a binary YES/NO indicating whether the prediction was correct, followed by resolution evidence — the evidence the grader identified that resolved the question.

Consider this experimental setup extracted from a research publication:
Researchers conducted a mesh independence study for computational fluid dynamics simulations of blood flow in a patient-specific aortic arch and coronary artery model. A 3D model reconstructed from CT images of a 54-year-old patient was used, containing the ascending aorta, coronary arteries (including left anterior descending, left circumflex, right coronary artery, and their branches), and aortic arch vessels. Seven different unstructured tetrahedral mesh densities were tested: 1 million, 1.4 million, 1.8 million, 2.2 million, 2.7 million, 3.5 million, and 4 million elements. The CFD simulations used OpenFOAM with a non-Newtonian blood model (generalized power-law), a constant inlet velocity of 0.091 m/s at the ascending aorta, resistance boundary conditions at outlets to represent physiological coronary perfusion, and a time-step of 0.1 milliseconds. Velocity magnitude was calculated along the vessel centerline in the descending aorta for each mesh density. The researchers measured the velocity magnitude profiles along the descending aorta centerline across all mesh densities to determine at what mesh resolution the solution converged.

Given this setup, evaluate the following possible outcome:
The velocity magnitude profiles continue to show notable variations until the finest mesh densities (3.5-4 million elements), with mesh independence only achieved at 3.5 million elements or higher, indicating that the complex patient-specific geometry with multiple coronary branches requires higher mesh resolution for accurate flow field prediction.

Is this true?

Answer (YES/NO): NO